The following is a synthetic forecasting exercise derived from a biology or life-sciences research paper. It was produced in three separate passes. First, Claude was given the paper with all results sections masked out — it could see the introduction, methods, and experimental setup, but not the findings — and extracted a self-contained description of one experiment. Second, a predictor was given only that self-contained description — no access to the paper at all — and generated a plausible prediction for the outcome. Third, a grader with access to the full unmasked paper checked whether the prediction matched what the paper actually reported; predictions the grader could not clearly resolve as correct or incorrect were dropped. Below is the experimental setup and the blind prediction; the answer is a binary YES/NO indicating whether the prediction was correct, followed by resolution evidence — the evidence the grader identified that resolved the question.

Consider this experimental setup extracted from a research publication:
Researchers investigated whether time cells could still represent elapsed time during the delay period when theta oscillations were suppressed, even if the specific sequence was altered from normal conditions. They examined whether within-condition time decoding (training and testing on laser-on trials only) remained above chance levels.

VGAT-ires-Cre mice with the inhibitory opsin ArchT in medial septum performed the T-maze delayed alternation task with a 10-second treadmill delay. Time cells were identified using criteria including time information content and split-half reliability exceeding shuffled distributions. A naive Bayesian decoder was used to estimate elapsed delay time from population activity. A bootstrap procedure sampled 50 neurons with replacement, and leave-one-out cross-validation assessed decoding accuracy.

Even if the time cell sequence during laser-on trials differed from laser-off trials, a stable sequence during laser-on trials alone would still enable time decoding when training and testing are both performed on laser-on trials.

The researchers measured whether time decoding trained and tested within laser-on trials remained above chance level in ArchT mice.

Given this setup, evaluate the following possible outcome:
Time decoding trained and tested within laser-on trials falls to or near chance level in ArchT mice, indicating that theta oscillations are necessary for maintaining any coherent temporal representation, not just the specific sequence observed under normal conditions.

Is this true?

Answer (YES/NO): NO